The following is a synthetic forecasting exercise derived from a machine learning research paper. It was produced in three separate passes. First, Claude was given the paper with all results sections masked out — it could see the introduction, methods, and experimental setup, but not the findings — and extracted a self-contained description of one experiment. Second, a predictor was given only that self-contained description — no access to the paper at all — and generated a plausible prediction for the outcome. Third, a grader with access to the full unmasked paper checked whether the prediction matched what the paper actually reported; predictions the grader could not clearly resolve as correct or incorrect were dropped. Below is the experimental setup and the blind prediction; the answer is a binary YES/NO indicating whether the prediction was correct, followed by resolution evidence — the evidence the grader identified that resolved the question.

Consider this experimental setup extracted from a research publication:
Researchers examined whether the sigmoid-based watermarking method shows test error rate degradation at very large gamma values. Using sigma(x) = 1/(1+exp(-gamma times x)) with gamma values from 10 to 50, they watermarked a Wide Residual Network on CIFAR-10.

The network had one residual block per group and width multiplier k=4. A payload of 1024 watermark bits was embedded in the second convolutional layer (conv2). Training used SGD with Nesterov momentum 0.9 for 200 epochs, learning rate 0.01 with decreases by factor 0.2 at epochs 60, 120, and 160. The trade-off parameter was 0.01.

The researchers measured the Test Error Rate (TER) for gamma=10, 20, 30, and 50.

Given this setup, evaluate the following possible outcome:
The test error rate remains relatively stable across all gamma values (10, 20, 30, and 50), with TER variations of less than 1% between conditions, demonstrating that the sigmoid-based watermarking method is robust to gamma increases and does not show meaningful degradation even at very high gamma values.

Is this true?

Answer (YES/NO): YES